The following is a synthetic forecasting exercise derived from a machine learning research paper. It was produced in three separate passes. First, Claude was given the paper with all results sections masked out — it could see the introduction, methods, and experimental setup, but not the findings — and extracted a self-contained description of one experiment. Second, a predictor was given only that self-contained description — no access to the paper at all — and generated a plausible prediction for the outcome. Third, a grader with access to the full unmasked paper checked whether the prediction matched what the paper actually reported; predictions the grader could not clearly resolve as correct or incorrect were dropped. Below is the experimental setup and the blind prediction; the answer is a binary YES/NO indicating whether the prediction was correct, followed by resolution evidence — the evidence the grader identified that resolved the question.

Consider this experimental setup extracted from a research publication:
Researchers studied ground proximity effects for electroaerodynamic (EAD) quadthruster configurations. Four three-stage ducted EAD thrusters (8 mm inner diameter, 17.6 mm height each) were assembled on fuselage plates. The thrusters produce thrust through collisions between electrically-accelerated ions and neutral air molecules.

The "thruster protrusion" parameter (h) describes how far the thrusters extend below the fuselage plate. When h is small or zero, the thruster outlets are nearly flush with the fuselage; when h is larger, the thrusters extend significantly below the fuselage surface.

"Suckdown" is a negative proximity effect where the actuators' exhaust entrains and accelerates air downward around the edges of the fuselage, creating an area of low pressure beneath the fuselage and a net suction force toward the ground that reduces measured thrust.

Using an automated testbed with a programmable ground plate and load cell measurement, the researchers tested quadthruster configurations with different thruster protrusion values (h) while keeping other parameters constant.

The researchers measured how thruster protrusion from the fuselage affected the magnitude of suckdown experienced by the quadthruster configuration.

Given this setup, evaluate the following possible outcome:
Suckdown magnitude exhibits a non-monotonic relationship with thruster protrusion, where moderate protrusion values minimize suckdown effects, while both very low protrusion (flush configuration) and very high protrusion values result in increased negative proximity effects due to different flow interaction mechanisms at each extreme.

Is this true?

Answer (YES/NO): NO